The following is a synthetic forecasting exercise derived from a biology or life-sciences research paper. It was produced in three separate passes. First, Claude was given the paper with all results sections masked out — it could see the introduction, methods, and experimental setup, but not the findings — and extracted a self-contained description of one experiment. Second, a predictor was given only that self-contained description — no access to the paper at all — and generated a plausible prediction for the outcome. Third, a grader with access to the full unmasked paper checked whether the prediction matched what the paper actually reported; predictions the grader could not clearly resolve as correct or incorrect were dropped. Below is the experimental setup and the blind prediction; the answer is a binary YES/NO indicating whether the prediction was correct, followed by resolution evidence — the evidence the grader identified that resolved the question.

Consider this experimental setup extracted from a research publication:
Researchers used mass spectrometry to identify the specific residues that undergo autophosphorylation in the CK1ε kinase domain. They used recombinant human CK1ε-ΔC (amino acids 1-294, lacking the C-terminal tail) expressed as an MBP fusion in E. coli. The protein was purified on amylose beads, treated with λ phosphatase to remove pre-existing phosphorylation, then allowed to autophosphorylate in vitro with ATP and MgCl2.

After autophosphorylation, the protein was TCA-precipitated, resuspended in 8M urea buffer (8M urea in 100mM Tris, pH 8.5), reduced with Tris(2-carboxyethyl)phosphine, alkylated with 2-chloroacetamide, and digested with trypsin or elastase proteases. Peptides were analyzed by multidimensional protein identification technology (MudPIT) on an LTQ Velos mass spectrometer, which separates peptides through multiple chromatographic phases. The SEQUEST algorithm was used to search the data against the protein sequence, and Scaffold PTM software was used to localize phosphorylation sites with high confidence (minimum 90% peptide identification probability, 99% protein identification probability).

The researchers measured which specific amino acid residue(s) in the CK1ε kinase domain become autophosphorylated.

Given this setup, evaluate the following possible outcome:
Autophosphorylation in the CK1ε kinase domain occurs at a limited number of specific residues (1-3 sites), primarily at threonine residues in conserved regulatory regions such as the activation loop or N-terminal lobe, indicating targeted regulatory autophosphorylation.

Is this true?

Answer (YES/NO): NO